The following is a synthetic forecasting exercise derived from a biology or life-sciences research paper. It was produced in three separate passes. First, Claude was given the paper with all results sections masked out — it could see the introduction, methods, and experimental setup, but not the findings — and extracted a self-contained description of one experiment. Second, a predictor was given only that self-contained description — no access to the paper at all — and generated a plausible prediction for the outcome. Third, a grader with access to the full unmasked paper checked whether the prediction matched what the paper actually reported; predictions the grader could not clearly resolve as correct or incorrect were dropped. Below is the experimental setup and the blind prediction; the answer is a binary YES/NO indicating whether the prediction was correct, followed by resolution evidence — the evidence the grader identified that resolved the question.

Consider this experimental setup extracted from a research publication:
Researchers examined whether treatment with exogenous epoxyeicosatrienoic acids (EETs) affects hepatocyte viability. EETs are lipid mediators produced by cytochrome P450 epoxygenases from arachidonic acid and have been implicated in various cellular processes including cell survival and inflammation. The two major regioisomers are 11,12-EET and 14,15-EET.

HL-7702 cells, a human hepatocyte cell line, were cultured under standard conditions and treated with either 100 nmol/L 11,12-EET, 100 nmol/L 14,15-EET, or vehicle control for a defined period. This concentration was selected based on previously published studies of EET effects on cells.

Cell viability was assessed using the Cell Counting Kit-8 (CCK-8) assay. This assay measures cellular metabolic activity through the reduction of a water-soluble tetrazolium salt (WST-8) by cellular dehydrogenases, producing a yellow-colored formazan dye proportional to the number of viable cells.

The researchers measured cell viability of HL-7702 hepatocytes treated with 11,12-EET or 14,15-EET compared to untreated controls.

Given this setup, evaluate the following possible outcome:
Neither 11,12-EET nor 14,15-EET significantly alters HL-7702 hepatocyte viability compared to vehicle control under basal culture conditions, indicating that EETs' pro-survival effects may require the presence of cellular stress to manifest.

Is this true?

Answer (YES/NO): NO